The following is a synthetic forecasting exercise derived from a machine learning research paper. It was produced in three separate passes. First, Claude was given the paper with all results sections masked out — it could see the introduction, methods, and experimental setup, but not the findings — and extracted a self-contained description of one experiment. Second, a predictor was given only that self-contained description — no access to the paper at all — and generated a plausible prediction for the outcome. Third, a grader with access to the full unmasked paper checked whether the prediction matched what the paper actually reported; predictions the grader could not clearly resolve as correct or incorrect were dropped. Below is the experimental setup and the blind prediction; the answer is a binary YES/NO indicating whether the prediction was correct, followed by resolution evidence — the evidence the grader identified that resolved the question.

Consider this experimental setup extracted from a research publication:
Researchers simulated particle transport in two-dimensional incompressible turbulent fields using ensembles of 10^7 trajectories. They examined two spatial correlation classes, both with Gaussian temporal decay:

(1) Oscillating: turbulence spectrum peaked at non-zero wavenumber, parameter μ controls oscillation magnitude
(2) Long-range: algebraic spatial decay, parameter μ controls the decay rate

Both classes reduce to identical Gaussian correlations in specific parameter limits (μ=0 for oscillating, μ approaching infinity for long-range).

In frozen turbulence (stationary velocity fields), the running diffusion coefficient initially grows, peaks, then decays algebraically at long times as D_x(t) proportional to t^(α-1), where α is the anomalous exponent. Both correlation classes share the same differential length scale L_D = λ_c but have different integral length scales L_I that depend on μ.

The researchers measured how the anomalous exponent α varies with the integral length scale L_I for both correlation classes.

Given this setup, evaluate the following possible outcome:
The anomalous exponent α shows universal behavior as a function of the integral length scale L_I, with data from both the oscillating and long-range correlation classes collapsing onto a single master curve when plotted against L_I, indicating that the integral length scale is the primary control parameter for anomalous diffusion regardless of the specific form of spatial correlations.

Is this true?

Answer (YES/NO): NO